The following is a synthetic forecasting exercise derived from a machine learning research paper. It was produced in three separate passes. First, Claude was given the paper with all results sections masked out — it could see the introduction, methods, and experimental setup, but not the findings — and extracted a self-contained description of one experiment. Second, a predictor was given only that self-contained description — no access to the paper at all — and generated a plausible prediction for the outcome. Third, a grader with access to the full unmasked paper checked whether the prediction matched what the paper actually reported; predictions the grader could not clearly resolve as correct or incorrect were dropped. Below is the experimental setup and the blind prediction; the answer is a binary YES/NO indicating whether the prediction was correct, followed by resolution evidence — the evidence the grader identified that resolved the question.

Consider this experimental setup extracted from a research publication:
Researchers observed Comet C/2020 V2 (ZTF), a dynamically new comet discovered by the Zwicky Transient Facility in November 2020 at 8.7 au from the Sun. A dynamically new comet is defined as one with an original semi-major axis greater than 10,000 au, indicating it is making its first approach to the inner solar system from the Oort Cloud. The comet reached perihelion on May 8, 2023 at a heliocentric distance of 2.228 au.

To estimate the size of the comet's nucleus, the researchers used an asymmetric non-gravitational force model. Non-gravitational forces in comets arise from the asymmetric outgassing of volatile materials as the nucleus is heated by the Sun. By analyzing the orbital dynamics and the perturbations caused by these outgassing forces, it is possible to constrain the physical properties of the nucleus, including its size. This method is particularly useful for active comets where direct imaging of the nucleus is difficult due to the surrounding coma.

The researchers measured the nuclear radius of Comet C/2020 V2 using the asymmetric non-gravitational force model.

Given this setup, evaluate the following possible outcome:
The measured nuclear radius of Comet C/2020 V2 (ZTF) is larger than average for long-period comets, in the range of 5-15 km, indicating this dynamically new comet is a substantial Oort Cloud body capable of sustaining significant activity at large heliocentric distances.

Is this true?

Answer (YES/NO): NO